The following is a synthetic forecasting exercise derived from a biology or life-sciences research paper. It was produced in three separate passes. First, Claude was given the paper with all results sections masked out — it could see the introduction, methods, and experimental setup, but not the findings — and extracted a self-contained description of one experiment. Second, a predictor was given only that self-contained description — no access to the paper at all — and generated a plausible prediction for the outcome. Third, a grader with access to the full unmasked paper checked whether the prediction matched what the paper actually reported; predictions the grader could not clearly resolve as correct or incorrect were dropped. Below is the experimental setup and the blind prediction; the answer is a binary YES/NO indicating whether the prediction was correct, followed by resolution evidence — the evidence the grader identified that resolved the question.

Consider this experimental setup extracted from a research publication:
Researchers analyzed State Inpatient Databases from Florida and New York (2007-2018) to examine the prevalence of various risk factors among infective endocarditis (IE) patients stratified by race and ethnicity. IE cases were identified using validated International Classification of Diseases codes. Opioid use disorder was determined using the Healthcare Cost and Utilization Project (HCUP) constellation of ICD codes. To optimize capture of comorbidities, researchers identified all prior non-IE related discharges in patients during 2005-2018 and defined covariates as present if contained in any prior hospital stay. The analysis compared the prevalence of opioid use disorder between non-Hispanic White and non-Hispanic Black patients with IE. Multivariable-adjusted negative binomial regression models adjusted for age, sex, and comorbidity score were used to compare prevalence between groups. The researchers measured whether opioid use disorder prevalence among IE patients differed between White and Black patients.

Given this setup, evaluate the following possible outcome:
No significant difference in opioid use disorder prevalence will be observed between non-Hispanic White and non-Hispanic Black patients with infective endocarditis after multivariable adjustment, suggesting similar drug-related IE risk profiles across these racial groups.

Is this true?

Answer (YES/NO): NO